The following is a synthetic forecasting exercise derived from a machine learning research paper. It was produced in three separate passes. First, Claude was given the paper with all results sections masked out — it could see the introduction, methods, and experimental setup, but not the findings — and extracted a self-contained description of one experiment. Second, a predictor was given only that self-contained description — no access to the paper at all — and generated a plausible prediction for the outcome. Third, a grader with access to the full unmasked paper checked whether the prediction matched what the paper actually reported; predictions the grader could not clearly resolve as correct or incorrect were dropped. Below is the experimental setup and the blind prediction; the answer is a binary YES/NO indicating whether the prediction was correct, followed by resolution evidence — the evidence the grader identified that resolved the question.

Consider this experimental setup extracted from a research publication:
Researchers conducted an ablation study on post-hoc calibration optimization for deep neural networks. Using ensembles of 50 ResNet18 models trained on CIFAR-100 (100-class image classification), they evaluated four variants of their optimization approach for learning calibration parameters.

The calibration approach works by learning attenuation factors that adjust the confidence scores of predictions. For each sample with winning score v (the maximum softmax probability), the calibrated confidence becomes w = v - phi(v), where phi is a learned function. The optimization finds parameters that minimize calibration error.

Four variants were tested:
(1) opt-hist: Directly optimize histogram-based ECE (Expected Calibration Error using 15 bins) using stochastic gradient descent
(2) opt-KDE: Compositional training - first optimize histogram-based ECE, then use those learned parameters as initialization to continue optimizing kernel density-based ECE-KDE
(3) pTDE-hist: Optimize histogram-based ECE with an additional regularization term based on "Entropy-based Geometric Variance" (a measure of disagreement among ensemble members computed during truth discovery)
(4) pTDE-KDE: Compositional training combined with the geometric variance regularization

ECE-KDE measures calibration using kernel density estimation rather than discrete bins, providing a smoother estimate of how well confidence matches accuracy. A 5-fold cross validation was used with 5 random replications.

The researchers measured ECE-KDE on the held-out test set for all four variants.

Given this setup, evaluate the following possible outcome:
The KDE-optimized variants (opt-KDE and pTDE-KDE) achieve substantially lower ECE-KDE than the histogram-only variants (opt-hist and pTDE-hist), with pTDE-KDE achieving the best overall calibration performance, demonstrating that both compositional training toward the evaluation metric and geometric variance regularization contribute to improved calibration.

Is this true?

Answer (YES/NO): NO